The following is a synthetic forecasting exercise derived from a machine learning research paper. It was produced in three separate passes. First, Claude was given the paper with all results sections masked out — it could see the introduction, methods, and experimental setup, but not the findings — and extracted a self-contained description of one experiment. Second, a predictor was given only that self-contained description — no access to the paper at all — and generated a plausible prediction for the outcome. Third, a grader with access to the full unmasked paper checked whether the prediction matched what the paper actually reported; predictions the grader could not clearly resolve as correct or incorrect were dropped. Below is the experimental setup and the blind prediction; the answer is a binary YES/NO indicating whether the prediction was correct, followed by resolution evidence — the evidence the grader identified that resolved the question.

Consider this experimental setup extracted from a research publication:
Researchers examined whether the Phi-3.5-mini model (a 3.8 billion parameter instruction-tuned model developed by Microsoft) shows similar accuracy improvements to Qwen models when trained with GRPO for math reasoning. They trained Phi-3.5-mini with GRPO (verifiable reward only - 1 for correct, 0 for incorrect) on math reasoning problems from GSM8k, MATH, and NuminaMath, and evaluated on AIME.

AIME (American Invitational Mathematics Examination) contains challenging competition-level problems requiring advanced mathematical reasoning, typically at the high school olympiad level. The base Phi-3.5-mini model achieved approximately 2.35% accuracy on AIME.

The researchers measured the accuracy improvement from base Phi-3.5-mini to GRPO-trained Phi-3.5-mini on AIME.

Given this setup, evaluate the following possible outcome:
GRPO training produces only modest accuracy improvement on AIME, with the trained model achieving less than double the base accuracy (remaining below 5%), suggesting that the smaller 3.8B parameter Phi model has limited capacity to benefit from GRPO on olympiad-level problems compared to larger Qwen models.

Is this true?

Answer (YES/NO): YES